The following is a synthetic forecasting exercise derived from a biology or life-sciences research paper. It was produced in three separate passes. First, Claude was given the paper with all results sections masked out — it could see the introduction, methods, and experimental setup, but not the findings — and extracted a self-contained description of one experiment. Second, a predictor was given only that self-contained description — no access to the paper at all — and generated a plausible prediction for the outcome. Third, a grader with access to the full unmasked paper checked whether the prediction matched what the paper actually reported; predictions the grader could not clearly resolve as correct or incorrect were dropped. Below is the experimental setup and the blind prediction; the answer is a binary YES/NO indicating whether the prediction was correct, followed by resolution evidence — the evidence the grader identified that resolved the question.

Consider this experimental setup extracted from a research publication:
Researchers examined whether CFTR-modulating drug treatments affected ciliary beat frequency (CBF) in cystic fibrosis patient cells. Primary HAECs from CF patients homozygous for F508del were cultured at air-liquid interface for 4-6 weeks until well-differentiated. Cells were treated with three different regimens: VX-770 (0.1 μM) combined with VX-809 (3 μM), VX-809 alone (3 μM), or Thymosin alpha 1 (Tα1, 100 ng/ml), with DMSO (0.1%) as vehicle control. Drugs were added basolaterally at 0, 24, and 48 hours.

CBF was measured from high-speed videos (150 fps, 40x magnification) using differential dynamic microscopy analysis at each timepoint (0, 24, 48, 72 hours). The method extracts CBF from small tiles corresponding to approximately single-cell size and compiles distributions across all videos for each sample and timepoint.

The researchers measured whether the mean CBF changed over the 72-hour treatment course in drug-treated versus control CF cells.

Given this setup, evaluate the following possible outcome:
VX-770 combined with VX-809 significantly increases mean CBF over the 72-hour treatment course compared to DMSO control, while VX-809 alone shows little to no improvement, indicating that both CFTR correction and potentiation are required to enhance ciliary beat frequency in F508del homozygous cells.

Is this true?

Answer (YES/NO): NO